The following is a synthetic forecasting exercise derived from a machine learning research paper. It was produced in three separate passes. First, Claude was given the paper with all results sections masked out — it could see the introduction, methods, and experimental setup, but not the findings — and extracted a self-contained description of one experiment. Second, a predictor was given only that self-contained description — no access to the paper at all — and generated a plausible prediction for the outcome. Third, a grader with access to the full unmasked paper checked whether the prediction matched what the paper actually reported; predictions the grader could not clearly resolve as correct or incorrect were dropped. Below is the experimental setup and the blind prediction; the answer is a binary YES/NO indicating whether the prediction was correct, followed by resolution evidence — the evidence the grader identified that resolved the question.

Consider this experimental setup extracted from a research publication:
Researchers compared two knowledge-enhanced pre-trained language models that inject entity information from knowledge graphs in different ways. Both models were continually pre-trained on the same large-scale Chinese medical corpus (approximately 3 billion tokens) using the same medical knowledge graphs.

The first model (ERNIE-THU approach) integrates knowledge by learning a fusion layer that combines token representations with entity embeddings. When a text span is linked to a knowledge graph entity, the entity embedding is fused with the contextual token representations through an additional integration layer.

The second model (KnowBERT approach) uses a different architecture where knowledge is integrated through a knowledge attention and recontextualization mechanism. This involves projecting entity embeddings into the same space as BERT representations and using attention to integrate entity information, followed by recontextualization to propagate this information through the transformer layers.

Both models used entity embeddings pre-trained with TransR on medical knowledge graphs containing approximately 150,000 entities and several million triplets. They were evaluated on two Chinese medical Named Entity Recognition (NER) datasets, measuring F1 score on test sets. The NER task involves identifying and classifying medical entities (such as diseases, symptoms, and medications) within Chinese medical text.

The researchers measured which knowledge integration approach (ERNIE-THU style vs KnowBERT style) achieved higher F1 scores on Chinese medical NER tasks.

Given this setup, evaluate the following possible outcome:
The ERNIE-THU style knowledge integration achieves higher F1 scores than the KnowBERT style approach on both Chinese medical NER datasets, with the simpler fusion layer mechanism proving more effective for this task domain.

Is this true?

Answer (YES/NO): YES